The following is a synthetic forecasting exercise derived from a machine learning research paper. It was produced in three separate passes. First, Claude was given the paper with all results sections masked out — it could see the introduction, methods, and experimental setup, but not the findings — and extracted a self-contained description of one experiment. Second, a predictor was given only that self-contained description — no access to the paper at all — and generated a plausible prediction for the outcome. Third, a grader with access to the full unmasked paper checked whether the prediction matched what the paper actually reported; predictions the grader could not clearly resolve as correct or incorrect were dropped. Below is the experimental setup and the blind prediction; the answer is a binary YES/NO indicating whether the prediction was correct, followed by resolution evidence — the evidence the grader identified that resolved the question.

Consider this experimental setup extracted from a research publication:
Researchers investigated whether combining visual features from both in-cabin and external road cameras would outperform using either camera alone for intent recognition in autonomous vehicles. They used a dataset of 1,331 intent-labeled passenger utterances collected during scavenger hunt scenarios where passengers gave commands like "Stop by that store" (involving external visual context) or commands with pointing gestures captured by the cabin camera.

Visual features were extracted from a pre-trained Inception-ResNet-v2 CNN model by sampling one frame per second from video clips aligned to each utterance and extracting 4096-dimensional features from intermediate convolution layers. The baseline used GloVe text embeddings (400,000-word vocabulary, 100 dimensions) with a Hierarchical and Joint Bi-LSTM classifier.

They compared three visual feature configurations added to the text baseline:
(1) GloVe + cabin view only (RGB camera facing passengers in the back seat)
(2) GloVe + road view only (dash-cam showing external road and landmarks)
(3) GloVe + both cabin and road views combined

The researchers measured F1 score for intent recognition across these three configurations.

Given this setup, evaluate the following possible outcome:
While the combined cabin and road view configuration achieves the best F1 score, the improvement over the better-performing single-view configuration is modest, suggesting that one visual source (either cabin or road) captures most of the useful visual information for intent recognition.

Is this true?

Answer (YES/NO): YES